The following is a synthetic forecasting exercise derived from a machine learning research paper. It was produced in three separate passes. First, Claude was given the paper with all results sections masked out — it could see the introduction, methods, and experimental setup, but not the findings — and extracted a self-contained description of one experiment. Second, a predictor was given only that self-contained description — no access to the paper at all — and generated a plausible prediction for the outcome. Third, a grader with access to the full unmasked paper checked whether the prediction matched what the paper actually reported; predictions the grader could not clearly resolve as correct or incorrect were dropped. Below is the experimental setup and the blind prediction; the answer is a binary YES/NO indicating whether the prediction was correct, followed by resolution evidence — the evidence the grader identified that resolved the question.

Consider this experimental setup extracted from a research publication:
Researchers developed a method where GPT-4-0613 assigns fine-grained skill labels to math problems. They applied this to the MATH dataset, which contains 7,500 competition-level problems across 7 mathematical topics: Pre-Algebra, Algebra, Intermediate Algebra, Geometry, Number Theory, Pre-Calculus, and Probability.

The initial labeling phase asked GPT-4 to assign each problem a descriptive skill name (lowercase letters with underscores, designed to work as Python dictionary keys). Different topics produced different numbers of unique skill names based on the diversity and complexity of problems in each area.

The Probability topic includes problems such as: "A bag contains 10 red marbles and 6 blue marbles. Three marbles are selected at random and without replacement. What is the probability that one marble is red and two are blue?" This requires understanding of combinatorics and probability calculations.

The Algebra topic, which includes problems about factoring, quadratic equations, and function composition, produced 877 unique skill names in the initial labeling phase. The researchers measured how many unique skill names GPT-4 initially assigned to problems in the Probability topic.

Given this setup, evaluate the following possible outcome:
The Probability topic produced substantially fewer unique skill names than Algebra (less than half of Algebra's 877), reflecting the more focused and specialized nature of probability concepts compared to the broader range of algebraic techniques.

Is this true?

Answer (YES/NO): YES